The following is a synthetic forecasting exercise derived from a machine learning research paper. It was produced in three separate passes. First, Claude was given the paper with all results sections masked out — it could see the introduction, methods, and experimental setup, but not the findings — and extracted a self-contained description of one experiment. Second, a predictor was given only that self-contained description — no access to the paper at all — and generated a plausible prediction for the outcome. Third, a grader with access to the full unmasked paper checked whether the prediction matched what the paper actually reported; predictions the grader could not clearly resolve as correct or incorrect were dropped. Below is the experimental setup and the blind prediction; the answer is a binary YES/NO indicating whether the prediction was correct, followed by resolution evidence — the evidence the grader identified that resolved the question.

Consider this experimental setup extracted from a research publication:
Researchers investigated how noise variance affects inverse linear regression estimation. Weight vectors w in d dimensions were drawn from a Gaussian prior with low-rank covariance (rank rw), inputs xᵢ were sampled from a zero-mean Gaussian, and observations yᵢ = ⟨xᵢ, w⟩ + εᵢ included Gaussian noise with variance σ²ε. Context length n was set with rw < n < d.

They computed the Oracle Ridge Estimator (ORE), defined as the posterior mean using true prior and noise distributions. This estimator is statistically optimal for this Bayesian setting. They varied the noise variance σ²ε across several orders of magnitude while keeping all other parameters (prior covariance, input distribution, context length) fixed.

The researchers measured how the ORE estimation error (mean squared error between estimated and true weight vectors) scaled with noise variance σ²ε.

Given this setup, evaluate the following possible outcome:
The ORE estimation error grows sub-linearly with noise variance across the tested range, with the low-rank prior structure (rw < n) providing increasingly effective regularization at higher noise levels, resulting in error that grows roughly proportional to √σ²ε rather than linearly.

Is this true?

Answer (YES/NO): YES